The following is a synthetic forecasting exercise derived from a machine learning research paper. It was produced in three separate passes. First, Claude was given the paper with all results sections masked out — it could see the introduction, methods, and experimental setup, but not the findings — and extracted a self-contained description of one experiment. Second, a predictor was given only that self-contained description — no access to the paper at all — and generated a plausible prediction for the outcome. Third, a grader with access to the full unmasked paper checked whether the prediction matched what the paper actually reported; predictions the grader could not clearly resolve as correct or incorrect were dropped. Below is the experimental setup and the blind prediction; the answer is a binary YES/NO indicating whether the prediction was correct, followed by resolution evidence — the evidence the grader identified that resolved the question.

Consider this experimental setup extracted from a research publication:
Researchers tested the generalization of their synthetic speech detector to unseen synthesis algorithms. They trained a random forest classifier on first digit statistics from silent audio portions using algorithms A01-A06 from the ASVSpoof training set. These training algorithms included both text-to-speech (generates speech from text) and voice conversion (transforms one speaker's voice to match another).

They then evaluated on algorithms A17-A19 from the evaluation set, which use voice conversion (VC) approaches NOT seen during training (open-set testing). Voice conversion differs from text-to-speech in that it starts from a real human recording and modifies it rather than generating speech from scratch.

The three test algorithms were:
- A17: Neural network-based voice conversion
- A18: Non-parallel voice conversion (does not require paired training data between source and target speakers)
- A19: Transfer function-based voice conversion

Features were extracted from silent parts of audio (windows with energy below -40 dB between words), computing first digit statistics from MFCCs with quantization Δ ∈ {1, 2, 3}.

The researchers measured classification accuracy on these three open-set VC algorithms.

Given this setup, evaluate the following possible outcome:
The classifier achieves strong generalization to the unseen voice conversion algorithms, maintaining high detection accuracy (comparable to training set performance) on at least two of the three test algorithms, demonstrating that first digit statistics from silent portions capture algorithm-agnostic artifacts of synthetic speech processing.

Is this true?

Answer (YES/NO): NO